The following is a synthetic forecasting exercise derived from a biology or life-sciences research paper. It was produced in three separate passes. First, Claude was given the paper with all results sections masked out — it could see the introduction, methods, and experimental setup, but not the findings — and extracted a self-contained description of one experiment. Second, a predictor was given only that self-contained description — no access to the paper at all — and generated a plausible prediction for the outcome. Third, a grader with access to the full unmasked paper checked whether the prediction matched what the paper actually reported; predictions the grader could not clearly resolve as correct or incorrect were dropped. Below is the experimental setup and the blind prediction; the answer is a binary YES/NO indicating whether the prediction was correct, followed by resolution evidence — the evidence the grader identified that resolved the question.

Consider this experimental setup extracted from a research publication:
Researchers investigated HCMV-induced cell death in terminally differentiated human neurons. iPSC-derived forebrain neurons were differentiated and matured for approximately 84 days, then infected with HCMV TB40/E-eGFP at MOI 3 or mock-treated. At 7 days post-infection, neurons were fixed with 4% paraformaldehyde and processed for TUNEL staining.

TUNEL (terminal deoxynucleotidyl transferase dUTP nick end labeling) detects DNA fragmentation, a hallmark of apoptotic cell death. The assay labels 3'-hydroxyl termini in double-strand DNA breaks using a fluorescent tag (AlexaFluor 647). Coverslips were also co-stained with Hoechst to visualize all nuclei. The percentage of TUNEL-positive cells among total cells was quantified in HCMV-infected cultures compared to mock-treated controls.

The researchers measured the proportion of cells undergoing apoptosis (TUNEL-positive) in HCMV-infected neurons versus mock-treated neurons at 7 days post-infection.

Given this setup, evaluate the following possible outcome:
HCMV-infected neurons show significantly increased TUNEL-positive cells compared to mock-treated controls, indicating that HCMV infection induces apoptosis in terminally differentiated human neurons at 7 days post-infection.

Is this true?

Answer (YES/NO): NO